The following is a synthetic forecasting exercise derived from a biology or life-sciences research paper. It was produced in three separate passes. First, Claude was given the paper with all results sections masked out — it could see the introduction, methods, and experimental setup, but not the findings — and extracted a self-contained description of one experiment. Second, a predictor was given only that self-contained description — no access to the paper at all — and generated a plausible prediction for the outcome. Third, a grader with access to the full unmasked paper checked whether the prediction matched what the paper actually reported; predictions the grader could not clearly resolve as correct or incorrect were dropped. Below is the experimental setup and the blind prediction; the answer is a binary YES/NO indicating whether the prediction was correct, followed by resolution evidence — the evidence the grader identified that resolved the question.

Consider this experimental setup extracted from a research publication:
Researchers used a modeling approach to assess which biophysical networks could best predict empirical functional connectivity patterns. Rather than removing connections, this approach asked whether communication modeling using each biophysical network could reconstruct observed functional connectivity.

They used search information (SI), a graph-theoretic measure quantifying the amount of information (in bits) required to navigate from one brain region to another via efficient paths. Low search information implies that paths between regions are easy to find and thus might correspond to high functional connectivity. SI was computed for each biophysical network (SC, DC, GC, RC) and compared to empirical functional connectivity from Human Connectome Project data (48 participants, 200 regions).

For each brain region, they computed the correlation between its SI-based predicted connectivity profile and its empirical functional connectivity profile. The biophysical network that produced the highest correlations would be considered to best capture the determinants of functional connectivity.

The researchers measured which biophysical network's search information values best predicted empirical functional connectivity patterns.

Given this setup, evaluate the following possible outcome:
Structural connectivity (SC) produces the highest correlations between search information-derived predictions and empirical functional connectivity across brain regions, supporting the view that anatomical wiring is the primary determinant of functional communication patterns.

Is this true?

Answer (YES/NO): NO